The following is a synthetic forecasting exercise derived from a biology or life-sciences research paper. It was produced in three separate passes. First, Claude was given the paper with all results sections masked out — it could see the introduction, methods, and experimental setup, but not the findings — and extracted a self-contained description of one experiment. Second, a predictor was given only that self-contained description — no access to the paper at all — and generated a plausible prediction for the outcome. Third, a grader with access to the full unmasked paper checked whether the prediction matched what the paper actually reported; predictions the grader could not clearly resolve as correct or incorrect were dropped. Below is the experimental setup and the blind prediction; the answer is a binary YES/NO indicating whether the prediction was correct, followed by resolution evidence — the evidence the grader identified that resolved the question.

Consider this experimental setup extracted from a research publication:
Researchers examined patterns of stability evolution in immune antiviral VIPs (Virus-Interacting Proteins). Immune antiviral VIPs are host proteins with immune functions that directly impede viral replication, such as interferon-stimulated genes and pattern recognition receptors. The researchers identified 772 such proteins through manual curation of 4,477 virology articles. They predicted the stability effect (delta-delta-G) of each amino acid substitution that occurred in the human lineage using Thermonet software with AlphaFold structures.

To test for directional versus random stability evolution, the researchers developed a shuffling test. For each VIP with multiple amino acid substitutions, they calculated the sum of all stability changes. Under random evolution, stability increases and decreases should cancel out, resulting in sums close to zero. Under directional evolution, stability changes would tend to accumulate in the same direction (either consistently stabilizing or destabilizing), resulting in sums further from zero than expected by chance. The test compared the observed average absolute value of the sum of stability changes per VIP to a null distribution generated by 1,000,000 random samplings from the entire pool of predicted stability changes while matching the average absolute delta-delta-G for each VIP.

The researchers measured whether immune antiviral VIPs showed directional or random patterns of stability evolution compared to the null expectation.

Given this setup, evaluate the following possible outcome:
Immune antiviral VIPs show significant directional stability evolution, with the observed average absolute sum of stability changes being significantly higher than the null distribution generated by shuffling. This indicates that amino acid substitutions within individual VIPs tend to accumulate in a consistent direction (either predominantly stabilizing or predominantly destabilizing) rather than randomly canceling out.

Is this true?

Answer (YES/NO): YES